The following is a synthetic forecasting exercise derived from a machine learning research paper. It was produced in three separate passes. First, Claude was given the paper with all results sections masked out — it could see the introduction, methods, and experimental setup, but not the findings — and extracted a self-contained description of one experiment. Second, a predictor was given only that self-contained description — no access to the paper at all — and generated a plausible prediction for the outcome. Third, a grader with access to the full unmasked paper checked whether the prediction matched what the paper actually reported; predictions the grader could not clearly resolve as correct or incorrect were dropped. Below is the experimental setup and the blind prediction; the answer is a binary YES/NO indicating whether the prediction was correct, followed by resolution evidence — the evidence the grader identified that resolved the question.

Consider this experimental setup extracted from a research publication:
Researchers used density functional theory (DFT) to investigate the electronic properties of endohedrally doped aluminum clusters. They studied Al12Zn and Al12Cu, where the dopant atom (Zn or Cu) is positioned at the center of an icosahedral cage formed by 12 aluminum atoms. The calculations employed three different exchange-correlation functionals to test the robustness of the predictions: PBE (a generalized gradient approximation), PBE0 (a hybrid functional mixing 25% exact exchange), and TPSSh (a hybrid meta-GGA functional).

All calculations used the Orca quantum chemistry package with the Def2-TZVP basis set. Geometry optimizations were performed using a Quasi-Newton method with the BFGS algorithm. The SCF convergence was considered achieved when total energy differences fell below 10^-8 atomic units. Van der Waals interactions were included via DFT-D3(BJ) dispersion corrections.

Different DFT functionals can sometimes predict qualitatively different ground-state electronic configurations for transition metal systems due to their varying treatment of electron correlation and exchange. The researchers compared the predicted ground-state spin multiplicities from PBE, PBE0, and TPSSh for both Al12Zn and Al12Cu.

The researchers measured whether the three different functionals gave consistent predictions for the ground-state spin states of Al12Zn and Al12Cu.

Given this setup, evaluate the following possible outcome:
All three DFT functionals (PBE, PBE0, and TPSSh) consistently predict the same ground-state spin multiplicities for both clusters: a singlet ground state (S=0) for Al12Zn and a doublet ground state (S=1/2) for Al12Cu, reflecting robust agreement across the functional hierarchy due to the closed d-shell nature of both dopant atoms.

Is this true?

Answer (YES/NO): YES